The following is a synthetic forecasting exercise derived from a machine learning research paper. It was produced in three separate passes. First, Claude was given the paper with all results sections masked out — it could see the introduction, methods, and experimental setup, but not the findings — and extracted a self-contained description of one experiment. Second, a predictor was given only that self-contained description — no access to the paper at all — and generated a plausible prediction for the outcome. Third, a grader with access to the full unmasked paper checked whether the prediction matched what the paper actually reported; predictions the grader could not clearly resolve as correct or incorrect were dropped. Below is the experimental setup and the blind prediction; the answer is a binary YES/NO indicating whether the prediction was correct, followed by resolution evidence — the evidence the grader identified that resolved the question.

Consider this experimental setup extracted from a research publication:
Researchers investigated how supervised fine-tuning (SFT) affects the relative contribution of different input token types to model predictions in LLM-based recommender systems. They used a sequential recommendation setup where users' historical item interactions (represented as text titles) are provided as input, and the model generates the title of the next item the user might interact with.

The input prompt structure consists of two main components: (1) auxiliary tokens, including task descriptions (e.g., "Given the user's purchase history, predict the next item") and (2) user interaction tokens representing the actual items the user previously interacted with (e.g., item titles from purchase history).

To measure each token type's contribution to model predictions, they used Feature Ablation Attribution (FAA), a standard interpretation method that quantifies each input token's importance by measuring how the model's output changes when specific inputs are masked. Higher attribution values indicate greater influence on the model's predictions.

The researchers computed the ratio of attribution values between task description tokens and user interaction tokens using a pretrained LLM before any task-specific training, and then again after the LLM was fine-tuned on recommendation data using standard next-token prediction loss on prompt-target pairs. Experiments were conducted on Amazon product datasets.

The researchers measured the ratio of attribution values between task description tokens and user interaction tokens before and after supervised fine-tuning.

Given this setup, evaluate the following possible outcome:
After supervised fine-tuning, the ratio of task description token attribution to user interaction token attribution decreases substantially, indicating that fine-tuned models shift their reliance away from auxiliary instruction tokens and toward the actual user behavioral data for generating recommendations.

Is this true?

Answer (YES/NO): NO